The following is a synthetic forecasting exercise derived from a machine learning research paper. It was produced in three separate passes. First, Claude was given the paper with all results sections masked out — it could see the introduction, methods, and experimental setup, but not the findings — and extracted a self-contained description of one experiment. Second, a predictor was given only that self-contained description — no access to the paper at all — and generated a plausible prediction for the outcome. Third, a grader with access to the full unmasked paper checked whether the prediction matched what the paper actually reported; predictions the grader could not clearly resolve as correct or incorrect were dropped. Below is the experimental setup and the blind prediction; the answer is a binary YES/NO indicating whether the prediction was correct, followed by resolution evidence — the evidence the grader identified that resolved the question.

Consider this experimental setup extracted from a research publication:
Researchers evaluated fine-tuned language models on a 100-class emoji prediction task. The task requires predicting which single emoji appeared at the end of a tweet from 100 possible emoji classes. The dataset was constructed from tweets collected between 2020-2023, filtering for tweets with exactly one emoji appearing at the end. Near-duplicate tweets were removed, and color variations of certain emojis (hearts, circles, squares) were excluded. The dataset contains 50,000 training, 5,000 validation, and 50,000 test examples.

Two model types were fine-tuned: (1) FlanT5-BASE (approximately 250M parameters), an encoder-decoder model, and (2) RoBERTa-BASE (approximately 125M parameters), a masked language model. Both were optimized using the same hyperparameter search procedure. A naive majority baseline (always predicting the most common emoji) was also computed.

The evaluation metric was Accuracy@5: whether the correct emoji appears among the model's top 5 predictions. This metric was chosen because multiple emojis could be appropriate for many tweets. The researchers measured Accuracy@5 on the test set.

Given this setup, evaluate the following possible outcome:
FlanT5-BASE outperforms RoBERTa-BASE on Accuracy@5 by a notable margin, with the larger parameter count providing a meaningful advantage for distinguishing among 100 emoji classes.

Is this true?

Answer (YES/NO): NO